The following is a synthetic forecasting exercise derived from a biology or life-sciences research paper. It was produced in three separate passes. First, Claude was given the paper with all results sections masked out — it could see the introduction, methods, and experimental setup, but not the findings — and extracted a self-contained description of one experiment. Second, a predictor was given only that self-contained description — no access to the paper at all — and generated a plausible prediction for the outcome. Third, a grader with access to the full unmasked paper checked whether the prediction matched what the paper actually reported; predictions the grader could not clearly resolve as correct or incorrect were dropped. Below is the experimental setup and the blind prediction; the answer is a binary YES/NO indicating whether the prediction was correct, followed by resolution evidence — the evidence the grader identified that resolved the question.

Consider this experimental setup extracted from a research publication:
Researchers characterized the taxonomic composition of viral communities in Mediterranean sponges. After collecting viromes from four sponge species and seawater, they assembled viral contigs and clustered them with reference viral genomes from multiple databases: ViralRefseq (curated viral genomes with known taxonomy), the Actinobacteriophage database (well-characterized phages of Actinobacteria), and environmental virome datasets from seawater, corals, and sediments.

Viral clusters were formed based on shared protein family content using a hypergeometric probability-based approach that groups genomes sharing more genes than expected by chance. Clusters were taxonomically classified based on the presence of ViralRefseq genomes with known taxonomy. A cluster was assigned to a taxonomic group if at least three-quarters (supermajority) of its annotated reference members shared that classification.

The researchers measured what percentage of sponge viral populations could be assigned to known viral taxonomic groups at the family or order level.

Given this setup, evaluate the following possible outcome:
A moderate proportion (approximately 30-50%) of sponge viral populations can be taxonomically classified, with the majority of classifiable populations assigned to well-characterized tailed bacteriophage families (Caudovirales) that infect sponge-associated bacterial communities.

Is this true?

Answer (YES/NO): NO